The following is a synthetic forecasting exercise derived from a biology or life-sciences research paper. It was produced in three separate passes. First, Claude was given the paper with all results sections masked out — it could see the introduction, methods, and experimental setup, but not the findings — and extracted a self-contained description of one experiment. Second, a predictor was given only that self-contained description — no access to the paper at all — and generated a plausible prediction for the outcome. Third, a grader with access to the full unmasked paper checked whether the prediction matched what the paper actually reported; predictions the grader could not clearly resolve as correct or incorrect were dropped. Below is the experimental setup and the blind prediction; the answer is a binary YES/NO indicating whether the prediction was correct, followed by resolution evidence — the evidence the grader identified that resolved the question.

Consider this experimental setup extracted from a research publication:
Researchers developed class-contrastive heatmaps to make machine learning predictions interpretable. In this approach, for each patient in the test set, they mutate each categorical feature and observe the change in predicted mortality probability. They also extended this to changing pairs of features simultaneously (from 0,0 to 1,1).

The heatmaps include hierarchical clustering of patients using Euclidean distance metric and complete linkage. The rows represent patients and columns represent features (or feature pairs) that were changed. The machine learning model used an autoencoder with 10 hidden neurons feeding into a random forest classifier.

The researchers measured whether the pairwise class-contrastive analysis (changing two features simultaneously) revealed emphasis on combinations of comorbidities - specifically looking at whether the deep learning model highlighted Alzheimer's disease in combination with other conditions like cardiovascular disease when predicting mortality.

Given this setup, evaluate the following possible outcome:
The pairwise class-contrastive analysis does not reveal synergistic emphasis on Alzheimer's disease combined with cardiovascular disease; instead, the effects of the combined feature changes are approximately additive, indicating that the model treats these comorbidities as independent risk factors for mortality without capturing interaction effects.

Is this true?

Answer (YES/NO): NO